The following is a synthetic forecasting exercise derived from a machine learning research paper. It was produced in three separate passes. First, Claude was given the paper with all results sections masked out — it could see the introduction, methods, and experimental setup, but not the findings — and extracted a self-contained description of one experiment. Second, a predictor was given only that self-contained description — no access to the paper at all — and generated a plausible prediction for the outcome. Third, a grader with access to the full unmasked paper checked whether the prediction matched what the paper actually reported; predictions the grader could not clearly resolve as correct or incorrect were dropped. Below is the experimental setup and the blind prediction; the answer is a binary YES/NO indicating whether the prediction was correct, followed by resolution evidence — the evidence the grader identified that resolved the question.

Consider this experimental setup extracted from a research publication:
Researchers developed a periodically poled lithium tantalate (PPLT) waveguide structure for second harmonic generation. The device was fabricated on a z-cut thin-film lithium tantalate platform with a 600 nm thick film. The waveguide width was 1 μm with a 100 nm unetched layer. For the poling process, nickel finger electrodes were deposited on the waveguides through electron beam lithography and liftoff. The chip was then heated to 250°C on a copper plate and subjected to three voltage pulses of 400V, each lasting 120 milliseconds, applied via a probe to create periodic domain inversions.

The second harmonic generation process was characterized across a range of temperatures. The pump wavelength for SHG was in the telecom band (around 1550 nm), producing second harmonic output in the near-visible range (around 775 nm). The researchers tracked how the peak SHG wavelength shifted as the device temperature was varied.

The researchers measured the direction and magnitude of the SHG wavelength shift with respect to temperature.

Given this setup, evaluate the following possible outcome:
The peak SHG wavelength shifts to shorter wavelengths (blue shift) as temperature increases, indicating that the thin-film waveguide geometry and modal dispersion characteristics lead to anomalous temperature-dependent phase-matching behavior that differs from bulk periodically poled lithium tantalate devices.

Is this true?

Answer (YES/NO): YES